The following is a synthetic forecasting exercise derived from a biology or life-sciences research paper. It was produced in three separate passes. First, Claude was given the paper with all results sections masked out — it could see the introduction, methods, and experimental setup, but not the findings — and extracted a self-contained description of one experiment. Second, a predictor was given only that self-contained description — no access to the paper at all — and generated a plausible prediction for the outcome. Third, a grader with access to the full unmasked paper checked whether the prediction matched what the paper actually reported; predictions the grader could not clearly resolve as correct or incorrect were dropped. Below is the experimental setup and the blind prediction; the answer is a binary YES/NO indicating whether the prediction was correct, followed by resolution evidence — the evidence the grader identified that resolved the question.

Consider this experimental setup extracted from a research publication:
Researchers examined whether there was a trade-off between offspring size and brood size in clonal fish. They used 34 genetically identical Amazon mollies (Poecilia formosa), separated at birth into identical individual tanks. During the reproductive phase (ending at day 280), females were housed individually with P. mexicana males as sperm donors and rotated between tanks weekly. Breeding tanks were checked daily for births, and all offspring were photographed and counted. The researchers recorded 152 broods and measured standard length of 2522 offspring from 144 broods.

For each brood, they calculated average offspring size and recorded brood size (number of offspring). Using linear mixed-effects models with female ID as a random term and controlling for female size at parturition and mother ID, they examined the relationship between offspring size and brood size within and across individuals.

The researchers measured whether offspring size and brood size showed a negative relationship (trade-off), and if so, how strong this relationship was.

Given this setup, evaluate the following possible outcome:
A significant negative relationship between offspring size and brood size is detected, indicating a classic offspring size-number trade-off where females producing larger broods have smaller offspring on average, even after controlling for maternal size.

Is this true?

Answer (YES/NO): YES